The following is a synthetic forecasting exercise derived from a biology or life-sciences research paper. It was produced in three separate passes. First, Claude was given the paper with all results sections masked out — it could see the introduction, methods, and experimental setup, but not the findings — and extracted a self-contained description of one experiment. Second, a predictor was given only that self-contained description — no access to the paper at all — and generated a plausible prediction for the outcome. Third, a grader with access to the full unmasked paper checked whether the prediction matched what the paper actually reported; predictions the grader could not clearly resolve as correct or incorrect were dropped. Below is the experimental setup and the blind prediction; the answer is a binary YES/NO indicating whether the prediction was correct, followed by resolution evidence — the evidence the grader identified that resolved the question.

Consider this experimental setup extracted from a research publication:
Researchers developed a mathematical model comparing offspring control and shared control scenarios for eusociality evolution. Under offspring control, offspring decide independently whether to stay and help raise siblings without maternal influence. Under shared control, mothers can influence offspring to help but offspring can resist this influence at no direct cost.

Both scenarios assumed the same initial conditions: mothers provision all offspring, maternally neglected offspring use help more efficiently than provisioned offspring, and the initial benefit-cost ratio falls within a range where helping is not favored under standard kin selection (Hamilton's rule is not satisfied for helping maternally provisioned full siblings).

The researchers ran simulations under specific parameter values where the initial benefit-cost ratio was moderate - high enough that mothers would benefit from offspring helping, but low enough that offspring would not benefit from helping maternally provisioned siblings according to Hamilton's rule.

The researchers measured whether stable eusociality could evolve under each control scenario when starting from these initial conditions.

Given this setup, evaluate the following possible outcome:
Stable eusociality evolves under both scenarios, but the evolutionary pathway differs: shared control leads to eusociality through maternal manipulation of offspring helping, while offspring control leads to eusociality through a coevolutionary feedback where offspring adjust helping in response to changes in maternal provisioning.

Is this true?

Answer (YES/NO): NO